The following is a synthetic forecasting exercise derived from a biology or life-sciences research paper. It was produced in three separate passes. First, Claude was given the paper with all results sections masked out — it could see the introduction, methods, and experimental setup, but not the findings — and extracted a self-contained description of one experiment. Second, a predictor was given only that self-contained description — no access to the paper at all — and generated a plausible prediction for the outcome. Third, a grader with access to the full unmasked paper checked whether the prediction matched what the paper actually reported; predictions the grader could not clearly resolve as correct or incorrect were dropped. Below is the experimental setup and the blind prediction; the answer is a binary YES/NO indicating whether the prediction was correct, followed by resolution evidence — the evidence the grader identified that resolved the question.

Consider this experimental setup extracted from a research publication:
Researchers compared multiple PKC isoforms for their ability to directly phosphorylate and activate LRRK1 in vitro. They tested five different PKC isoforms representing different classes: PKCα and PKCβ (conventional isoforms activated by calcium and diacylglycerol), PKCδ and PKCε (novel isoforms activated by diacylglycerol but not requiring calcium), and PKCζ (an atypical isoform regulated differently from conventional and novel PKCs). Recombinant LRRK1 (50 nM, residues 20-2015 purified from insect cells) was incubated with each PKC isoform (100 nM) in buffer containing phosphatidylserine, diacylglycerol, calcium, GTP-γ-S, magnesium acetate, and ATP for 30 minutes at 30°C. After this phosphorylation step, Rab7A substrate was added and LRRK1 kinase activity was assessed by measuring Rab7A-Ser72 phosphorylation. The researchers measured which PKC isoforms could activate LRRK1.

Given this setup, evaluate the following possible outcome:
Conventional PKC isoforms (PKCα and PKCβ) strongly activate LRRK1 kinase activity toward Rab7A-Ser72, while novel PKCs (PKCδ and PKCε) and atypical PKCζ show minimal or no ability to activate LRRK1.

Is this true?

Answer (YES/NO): NO